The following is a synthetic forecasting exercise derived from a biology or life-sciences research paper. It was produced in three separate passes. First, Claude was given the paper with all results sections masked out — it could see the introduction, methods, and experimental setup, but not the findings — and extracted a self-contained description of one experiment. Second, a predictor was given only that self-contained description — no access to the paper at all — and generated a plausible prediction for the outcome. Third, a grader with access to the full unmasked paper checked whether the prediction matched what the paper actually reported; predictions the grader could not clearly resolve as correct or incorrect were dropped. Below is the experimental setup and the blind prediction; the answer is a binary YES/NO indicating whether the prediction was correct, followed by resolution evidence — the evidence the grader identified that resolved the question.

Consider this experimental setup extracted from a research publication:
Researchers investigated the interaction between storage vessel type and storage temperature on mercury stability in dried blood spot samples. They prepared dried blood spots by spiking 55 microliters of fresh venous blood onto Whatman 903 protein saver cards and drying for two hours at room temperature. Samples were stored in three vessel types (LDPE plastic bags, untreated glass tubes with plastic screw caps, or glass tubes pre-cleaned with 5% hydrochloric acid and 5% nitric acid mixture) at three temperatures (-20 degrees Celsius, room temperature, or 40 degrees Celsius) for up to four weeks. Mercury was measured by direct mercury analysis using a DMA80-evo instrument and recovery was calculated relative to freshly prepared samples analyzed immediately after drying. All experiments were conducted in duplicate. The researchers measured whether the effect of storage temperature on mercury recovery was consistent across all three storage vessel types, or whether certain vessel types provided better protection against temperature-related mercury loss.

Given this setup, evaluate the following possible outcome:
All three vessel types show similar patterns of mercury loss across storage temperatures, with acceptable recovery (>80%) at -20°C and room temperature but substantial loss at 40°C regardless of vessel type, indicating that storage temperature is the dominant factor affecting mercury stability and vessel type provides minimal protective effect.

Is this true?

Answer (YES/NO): NO